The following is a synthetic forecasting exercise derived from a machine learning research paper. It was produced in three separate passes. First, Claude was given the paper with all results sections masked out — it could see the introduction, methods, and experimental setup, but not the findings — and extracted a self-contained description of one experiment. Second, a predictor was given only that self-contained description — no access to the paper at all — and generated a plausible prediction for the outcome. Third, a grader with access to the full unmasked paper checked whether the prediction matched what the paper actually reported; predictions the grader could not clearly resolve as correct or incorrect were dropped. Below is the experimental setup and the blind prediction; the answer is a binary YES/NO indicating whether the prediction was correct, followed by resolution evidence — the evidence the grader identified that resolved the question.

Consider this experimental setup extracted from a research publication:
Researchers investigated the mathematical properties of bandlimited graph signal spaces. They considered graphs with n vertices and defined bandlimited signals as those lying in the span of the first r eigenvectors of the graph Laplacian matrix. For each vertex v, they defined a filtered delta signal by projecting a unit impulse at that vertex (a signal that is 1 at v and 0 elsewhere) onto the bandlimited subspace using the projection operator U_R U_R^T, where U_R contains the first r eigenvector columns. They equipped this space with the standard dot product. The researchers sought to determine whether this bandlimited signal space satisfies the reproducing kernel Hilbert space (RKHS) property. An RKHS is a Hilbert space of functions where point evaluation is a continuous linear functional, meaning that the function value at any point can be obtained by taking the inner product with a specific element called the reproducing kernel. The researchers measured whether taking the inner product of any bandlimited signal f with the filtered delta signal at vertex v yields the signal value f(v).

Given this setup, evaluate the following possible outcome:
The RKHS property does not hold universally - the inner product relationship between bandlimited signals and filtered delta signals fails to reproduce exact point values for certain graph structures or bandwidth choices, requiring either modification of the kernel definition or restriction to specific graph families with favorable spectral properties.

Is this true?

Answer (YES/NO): NO